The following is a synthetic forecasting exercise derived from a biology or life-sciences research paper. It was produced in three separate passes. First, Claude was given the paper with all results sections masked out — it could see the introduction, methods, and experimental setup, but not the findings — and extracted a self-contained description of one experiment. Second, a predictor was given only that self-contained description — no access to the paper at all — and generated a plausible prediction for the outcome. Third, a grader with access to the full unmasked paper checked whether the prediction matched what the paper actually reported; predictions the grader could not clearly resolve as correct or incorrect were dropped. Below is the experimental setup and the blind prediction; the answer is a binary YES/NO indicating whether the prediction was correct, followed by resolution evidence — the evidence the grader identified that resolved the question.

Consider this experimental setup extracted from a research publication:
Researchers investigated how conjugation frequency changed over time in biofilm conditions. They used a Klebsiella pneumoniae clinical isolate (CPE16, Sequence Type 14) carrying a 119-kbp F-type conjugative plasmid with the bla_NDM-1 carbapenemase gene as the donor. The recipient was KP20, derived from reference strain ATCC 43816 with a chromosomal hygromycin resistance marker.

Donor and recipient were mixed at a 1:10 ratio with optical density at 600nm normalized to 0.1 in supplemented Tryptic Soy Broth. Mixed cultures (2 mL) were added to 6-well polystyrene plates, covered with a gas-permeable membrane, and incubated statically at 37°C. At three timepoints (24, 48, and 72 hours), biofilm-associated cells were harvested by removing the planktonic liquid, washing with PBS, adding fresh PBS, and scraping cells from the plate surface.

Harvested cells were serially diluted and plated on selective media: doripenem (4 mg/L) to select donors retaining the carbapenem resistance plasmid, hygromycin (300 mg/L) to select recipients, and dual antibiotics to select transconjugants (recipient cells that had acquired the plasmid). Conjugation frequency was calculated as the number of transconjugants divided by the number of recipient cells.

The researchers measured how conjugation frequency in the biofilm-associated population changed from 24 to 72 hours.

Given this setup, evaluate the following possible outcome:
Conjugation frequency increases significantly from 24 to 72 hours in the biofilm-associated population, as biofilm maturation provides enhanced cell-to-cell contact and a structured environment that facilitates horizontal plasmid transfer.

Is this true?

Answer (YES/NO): NO